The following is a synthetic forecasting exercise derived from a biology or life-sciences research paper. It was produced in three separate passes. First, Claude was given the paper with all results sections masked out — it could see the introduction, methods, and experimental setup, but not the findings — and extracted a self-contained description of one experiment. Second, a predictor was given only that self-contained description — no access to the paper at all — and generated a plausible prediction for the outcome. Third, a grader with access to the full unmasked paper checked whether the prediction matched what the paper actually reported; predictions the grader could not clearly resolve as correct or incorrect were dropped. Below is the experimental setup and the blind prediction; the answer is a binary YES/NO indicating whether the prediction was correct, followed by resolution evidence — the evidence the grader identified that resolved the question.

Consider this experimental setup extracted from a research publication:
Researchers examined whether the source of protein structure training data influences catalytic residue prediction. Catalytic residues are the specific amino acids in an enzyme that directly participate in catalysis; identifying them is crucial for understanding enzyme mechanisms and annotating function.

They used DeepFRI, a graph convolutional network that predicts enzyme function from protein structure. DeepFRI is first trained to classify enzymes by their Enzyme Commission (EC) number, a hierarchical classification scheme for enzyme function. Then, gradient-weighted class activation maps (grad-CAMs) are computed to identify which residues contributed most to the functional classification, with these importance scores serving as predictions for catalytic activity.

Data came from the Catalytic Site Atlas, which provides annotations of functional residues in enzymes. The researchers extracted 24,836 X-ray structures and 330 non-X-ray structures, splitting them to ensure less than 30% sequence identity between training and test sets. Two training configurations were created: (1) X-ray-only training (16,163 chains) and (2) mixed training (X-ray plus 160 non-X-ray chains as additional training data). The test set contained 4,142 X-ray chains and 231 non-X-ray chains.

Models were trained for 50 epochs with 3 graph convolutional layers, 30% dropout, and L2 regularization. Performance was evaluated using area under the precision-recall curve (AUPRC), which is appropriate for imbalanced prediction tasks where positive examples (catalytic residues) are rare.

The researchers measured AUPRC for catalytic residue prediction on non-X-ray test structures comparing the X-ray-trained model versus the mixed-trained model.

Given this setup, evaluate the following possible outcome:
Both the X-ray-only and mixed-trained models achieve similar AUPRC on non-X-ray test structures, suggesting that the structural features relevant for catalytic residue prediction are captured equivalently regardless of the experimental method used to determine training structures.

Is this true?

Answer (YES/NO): NO